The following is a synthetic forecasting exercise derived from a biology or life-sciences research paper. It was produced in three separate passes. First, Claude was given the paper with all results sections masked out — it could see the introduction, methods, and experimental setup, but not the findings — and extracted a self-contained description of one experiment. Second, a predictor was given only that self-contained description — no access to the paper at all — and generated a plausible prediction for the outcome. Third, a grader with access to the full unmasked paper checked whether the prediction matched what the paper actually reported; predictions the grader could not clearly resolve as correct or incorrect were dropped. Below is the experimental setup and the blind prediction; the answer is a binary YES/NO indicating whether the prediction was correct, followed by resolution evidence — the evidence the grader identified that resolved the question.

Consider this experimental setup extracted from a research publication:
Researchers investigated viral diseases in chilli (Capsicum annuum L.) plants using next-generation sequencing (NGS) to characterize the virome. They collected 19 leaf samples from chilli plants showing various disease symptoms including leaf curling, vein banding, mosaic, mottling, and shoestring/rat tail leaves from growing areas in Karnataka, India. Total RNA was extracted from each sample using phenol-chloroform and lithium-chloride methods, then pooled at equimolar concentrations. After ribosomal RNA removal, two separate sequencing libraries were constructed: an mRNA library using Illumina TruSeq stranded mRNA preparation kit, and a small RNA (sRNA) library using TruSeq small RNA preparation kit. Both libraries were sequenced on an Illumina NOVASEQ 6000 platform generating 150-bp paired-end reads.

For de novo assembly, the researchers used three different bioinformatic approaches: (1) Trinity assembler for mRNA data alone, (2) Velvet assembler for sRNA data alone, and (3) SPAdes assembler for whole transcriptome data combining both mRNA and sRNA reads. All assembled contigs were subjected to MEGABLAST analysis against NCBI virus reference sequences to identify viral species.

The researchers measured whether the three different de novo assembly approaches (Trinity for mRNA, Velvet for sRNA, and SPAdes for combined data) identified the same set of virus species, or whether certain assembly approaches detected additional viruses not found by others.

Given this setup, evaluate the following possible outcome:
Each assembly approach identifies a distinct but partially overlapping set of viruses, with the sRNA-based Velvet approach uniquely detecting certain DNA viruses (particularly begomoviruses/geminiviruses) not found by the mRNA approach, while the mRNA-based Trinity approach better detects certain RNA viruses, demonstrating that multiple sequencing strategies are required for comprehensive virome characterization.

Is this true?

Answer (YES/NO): NO